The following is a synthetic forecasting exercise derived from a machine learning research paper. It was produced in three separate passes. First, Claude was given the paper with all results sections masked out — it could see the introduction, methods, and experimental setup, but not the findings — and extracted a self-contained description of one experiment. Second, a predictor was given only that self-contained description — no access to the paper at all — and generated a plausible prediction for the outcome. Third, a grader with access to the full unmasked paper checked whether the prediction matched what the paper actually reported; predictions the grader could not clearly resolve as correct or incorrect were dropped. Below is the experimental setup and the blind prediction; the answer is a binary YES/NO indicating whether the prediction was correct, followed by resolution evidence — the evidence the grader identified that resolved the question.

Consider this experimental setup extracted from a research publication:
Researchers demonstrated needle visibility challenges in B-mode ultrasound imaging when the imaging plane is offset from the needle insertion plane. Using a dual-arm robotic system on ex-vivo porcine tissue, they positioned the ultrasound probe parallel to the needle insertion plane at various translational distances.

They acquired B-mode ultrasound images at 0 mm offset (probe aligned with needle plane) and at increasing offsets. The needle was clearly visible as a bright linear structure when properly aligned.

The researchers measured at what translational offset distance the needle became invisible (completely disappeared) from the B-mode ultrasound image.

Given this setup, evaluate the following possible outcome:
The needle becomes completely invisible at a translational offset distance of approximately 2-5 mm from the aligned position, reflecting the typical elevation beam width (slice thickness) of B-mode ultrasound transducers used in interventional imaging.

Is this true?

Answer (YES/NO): YES